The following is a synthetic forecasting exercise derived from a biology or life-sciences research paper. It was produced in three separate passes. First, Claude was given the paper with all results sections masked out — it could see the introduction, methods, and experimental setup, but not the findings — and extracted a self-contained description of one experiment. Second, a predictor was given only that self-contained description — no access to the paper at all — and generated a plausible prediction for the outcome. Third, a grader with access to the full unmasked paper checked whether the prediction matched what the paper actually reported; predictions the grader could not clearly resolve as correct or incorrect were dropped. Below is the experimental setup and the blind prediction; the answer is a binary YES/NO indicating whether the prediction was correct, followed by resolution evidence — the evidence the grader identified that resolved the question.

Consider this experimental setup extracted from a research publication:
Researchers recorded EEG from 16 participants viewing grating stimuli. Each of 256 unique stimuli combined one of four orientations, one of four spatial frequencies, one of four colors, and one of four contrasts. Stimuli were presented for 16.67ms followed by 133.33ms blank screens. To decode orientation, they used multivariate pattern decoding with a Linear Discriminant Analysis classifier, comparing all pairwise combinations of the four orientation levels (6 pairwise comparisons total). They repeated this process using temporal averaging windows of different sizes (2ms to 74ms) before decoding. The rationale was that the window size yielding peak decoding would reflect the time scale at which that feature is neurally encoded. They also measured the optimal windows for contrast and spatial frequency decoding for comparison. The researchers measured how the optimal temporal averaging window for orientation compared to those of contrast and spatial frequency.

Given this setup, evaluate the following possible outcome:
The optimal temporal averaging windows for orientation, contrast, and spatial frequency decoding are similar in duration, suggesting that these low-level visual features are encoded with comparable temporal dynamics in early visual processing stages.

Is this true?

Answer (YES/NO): NO